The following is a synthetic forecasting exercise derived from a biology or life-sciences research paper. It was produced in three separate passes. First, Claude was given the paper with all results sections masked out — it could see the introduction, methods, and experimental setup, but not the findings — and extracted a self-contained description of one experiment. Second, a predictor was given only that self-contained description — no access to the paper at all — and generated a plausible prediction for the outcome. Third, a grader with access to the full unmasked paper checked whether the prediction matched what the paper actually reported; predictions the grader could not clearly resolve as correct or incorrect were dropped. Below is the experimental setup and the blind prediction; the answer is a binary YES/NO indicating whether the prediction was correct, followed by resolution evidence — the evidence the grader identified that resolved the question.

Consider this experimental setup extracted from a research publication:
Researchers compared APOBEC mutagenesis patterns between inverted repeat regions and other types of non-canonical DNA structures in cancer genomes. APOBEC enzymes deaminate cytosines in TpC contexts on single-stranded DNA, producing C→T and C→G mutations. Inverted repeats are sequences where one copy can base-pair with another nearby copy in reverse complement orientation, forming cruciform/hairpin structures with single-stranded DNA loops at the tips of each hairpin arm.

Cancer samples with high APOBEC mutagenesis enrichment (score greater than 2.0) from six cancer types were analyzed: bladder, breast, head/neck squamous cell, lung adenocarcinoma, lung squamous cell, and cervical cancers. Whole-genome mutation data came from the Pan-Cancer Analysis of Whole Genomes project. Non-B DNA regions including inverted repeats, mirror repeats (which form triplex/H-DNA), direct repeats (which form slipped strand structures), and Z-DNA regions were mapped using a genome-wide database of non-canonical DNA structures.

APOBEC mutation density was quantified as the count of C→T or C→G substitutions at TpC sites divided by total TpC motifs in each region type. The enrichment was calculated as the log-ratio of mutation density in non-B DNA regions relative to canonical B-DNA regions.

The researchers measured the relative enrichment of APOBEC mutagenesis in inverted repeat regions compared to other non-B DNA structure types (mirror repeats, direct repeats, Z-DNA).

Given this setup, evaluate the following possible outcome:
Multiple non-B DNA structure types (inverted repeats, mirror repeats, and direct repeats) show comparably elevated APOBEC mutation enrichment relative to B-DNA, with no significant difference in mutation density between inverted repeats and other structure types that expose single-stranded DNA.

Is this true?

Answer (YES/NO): NO